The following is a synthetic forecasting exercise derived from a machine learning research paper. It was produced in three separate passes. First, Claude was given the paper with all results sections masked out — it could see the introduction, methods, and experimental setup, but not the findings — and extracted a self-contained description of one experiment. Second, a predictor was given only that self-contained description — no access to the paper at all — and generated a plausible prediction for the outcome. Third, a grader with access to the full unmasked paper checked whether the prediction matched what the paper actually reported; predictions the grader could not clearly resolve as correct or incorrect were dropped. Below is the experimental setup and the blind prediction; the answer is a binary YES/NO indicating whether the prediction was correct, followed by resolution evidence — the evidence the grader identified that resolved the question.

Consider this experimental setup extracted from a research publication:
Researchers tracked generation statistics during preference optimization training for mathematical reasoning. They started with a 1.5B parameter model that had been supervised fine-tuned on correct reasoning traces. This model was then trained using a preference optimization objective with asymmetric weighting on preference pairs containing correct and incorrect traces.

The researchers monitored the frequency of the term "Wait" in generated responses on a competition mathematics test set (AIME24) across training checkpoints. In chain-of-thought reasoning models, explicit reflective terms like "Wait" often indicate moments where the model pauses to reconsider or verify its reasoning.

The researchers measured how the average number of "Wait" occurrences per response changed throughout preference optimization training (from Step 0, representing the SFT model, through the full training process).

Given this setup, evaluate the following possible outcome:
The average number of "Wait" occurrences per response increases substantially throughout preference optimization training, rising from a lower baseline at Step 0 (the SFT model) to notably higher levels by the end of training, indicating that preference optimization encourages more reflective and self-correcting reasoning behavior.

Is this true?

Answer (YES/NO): NO